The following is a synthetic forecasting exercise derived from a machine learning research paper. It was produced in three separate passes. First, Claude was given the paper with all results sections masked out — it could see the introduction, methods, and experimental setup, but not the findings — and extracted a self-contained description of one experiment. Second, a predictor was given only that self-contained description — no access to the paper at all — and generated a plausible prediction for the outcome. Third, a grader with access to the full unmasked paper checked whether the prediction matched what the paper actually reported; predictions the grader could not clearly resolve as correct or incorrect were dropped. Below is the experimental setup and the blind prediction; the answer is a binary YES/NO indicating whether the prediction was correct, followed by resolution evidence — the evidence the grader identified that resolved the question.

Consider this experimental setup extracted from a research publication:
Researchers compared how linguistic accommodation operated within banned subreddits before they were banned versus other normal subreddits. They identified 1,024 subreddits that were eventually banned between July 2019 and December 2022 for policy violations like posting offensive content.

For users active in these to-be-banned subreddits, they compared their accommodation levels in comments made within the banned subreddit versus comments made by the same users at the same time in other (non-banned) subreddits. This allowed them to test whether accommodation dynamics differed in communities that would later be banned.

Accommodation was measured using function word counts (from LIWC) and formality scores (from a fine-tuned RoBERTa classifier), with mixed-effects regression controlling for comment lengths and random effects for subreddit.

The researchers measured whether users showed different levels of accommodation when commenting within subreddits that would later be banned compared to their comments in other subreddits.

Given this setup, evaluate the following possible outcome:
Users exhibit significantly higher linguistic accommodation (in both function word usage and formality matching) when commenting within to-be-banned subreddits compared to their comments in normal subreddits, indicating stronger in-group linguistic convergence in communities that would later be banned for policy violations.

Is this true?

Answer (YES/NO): NO